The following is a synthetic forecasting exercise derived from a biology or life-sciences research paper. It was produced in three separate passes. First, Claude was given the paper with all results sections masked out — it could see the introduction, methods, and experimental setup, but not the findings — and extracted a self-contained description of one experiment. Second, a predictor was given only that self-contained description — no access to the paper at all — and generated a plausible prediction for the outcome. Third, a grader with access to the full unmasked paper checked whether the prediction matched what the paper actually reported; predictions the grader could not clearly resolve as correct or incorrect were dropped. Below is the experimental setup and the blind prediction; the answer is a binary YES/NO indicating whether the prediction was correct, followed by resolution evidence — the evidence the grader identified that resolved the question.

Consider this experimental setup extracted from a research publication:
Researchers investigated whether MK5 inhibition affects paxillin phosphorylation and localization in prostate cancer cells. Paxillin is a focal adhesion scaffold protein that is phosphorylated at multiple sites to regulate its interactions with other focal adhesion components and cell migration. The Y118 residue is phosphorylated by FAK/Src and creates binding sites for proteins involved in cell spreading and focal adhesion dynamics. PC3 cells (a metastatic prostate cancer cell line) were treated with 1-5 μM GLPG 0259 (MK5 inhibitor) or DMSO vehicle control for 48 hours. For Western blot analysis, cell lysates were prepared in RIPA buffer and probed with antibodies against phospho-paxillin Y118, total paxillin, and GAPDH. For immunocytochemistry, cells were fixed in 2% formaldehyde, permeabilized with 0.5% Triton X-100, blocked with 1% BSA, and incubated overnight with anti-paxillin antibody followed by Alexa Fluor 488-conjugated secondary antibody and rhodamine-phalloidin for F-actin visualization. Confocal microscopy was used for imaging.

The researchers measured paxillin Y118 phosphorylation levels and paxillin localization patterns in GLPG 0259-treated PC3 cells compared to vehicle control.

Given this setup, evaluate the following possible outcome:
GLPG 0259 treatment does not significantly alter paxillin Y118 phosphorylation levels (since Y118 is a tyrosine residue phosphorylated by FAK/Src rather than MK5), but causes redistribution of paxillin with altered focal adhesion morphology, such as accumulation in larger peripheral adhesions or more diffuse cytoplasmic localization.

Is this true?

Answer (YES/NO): NO